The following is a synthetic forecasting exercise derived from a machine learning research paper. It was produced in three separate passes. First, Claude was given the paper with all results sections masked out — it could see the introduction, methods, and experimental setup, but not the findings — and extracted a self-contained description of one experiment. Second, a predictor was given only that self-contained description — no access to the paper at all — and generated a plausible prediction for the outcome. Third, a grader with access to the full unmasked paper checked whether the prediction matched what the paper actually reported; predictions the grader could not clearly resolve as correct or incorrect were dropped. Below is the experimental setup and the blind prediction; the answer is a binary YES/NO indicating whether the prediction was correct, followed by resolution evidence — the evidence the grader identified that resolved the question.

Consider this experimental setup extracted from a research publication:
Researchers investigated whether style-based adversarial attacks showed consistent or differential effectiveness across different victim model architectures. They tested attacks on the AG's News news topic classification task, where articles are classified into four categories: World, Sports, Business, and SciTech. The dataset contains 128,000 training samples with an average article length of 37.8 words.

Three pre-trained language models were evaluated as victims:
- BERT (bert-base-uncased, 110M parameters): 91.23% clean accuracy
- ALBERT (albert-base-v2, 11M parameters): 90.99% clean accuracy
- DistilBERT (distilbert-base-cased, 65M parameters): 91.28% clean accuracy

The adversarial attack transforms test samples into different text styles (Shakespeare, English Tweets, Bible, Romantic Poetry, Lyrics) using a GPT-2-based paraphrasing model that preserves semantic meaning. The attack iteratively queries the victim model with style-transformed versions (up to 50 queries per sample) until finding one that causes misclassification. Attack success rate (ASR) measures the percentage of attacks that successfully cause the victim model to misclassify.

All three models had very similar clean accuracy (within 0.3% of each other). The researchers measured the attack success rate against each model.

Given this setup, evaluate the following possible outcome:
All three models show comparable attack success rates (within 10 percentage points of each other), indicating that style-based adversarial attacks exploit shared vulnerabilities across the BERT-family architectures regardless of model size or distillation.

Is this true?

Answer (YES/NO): NO